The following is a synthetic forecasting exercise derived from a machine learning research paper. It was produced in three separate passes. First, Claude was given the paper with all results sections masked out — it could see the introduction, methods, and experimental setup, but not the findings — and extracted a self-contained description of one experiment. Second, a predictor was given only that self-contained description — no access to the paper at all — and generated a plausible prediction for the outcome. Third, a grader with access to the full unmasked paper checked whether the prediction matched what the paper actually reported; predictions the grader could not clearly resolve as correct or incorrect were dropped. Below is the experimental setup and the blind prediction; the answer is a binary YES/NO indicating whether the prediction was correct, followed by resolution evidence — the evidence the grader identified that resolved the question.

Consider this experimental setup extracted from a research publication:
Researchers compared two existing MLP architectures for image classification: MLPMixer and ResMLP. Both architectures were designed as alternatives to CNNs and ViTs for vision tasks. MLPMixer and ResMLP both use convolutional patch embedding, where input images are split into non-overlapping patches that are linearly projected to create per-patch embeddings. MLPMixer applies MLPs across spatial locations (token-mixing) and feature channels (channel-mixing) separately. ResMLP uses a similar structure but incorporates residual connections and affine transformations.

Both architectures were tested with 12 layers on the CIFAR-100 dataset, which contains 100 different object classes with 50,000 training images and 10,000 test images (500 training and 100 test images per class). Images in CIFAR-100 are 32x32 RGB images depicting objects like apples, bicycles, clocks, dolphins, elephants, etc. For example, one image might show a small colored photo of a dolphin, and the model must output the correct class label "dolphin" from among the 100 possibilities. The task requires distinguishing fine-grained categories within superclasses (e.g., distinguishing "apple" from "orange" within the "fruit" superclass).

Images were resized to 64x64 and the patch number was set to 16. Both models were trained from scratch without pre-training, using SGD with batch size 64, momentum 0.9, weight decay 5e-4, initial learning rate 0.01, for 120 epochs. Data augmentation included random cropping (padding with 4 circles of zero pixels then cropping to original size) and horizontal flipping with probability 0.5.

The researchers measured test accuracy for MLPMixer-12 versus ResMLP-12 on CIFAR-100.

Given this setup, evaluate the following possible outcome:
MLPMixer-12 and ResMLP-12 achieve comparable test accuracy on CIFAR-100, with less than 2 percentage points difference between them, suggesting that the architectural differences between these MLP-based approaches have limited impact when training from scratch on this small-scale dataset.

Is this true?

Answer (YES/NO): NO